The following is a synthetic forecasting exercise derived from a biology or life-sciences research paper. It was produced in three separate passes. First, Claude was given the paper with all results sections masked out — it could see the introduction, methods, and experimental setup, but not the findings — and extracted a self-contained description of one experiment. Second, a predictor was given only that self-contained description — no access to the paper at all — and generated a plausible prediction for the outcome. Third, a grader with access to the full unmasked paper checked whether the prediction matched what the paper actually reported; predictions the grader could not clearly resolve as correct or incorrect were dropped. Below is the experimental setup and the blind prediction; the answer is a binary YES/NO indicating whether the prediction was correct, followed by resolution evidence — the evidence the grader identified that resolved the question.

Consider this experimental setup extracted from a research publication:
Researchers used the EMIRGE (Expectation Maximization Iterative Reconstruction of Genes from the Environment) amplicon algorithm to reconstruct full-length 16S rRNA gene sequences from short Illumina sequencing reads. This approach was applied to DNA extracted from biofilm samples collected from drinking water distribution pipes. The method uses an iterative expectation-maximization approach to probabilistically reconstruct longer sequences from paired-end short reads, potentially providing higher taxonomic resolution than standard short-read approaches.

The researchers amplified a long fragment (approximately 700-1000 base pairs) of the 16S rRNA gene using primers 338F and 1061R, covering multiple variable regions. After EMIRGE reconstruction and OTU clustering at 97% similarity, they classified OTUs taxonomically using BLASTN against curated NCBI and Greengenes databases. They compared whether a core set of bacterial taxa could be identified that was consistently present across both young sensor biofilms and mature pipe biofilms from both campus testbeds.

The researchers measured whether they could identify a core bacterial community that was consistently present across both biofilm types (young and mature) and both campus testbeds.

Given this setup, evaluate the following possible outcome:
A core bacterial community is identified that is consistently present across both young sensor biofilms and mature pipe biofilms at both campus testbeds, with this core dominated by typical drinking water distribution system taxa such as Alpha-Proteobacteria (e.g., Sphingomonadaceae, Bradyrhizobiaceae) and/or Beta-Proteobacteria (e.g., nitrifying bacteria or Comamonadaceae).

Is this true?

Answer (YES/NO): YES